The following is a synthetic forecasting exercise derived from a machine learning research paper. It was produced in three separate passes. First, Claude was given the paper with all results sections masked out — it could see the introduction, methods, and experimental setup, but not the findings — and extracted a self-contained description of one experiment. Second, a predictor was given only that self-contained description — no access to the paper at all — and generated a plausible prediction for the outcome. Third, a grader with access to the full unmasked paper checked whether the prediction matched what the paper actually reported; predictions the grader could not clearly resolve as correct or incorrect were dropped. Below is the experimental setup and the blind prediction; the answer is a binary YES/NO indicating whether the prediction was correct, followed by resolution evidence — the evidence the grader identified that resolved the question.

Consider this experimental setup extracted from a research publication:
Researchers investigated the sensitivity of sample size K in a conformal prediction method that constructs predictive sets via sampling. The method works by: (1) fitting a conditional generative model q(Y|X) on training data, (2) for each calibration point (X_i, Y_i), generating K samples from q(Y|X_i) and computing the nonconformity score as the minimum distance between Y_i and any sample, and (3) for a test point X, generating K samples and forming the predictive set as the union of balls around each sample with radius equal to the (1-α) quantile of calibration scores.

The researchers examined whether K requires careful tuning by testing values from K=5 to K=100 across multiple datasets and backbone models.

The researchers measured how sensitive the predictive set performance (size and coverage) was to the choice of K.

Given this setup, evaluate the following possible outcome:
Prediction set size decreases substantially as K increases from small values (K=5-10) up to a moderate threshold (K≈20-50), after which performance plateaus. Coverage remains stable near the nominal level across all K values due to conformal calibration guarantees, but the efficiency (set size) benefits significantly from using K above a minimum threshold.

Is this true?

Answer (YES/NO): YES